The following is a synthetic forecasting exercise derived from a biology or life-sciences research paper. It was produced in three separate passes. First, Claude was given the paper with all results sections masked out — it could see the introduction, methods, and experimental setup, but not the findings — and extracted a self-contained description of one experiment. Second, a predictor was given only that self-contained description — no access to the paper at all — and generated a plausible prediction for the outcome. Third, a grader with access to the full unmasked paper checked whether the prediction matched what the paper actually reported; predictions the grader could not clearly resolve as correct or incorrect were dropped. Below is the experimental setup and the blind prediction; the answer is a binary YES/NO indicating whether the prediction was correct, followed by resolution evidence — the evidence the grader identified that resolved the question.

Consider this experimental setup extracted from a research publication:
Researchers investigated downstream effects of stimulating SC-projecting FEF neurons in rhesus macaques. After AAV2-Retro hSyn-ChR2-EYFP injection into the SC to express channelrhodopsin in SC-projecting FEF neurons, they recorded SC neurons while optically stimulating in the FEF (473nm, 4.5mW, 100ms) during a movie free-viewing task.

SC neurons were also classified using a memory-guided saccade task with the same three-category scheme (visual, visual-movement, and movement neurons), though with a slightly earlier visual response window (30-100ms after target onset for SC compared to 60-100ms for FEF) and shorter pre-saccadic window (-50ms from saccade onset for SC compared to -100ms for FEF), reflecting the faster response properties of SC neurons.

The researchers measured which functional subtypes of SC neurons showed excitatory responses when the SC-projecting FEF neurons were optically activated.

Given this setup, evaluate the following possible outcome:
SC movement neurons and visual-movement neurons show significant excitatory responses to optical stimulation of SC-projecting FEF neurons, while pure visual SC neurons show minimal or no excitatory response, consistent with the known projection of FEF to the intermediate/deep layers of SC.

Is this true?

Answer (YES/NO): YES